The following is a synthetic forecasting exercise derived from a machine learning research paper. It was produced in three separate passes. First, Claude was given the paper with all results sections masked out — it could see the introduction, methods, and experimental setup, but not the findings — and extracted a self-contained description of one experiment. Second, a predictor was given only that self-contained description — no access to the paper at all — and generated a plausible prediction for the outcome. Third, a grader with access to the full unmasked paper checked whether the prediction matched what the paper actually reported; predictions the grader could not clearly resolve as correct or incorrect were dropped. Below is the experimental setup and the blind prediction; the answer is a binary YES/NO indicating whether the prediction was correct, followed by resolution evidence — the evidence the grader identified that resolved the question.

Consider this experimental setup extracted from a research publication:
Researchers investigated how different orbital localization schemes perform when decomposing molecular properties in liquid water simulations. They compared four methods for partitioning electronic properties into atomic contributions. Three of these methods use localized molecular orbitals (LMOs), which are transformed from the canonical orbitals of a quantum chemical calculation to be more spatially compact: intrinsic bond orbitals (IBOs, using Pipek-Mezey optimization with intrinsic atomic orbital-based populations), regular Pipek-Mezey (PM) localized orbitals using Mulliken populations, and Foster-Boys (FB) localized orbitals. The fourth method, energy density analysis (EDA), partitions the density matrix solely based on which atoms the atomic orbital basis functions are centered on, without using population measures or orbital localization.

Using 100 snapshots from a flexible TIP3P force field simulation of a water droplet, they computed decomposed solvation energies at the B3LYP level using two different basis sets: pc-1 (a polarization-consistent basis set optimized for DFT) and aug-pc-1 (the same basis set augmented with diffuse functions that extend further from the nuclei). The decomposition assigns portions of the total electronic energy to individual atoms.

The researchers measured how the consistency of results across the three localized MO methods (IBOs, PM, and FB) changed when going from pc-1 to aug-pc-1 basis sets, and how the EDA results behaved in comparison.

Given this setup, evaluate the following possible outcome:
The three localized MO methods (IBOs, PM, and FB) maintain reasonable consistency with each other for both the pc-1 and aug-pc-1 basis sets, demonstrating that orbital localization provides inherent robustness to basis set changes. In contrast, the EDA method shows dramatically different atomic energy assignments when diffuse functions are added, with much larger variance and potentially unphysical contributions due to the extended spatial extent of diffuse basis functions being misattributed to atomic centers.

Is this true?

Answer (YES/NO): YES